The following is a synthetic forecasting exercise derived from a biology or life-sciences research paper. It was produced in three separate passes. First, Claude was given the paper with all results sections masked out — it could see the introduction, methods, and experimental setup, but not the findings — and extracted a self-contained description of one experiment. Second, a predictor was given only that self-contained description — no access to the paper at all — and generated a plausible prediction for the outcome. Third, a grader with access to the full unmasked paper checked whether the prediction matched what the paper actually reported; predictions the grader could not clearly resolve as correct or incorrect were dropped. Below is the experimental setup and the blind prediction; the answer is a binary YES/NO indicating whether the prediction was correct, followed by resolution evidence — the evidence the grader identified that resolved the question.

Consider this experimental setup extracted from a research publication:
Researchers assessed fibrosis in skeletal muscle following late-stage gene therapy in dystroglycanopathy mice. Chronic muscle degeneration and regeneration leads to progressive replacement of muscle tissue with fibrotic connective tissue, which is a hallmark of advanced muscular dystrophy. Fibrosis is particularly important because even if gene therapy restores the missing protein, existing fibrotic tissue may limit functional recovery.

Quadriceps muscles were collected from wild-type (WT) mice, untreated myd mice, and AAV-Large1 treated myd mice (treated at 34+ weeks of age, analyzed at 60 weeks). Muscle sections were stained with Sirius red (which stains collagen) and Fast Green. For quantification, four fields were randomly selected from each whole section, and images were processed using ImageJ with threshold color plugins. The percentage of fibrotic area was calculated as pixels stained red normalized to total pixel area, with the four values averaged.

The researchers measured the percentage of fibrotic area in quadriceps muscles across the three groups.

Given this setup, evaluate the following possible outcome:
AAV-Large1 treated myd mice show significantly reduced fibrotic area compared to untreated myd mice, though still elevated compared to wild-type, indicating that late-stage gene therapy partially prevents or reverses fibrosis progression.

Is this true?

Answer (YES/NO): NO